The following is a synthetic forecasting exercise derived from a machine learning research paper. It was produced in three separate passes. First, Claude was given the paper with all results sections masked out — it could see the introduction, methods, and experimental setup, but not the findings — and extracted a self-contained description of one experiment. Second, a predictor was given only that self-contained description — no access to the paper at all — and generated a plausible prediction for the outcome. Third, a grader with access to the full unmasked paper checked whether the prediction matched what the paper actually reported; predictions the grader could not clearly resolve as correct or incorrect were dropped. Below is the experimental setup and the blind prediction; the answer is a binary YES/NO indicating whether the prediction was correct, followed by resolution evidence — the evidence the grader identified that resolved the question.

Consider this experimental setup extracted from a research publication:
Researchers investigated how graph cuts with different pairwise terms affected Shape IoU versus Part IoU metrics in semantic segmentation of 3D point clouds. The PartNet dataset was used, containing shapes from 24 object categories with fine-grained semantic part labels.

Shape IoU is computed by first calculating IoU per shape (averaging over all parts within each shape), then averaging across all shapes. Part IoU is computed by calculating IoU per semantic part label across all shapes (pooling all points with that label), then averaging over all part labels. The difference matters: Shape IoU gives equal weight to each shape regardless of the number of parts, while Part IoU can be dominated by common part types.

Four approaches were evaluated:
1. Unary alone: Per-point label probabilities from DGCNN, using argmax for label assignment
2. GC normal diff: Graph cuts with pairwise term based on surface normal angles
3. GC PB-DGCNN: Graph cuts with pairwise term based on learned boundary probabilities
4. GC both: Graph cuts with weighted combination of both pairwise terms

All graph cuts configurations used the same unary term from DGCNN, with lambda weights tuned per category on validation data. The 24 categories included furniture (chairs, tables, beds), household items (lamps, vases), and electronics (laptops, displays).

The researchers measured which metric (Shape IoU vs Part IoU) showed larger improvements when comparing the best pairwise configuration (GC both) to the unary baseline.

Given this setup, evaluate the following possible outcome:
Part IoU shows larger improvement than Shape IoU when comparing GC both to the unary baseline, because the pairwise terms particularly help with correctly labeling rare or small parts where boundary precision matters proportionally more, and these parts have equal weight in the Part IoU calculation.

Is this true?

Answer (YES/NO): NO